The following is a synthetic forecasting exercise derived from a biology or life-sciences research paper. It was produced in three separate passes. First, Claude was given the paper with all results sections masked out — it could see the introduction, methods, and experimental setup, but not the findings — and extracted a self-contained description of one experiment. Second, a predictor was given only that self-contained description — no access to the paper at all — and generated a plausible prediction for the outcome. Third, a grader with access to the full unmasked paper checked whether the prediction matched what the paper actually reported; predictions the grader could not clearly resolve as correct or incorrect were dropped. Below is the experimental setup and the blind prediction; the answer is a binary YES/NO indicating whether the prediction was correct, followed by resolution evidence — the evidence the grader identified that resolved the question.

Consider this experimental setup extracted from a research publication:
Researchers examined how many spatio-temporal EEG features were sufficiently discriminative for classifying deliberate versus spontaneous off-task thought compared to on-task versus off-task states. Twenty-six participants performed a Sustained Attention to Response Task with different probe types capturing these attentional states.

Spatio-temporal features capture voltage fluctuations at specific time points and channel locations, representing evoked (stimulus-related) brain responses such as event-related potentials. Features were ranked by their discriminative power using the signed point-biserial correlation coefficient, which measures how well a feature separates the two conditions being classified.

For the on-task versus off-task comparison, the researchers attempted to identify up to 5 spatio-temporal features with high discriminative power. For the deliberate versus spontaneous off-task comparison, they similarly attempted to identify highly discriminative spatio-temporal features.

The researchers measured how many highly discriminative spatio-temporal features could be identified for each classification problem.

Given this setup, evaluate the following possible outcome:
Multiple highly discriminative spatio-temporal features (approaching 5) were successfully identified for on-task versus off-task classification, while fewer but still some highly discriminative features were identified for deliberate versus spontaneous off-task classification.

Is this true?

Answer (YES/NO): YES